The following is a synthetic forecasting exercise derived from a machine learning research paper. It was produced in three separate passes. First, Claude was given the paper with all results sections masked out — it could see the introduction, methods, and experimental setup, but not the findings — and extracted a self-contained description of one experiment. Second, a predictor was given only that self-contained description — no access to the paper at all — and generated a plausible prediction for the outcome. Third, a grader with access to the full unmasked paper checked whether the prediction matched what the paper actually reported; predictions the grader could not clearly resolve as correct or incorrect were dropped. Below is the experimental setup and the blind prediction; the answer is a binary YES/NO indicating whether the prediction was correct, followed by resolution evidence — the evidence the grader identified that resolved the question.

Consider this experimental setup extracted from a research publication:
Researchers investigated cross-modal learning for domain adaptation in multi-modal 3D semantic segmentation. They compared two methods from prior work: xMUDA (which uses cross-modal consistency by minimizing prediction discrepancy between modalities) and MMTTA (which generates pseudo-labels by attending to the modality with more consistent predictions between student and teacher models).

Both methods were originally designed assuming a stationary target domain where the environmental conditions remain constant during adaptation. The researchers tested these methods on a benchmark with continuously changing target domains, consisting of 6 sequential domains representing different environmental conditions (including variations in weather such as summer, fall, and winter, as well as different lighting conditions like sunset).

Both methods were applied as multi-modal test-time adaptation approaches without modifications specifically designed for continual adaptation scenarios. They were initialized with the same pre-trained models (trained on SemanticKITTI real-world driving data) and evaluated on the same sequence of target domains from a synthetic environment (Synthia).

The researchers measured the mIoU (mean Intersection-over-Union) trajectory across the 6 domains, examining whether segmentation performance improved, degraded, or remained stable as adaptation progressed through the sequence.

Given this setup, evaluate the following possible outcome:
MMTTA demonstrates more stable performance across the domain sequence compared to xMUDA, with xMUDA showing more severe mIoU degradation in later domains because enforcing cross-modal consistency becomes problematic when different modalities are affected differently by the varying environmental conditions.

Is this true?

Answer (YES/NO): NO